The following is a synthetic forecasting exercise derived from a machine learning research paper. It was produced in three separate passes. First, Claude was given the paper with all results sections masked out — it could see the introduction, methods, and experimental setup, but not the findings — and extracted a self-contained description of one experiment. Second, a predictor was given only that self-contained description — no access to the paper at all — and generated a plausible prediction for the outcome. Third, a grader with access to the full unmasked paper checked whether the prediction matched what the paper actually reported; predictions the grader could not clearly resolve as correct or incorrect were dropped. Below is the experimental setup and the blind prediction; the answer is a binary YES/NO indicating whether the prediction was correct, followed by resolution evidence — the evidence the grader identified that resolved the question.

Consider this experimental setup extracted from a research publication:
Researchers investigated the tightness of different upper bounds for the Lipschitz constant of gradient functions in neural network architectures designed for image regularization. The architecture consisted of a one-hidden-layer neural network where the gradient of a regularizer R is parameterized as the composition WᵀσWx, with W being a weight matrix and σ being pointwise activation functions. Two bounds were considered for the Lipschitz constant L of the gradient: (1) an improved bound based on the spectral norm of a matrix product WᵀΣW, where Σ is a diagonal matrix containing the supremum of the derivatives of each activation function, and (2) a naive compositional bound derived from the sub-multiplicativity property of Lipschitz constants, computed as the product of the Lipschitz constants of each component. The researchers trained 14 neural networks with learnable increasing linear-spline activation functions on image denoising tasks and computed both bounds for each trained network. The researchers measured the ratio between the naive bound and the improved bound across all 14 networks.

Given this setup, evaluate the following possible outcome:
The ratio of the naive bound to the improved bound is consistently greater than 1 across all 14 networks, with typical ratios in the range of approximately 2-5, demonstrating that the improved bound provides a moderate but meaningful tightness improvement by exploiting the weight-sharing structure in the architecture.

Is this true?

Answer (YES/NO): YES